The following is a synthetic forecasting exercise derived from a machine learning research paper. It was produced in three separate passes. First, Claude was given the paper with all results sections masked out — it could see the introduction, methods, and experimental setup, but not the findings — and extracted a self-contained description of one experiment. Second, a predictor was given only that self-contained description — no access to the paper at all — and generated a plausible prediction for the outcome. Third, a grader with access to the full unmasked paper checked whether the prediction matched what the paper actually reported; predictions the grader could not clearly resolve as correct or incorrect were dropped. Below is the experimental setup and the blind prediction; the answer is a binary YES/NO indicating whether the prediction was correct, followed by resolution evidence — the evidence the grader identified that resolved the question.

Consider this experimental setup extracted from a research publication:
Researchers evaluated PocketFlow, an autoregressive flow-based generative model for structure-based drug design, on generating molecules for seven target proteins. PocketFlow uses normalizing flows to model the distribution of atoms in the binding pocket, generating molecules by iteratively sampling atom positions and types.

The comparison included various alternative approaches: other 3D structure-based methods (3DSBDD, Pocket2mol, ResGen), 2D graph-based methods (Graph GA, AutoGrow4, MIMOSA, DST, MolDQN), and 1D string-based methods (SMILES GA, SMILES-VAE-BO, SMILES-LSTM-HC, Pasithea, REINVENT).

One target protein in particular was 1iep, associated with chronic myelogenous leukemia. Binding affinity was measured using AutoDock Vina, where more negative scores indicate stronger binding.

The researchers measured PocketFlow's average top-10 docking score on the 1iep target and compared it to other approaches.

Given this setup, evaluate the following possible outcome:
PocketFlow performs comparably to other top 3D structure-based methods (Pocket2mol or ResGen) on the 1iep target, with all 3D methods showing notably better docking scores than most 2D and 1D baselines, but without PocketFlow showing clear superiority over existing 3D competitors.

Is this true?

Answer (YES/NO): NO